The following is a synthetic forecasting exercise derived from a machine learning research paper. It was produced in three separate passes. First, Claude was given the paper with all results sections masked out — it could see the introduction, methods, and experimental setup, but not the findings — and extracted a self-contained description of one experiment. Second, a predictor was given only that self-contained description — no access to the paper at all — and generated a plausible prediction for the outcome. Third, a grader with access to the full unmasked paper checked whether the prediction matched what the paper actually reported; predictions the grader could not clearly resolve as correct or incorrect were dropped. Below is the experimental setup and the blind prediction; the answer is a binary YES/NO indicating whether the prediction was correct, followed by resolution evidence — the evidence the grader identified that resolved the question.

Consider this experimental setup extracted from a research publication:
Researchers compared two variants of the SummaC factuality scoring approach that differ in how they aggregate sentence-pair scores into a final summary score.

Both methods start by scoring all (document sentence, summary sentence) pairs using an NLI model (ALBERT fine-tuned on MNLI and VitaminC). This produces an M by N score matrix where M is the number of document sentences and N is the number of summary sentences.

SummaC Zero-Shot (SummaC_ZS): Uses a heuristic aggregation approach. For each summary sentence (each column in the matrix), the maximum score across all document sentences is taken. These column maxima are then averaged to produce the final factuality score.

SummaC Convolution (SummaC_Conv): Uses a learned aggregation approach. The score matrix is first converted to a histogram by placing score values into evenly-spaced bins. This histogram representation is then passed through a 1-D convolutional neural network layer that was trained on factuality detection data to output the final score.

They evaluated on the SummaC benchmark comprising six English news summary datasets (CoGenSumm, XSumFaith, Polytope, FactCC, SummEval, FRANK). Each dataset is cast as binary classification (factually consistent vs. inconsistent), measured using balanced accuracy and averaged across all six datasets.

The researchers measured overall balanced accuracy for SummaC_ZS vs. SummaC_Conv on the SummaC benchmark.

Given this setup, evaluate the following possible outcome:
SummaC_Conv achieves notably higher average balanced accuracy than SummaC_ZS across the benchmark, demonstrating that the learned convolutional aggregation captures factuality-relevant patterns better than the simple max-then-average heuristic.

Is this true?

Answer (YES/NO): YES